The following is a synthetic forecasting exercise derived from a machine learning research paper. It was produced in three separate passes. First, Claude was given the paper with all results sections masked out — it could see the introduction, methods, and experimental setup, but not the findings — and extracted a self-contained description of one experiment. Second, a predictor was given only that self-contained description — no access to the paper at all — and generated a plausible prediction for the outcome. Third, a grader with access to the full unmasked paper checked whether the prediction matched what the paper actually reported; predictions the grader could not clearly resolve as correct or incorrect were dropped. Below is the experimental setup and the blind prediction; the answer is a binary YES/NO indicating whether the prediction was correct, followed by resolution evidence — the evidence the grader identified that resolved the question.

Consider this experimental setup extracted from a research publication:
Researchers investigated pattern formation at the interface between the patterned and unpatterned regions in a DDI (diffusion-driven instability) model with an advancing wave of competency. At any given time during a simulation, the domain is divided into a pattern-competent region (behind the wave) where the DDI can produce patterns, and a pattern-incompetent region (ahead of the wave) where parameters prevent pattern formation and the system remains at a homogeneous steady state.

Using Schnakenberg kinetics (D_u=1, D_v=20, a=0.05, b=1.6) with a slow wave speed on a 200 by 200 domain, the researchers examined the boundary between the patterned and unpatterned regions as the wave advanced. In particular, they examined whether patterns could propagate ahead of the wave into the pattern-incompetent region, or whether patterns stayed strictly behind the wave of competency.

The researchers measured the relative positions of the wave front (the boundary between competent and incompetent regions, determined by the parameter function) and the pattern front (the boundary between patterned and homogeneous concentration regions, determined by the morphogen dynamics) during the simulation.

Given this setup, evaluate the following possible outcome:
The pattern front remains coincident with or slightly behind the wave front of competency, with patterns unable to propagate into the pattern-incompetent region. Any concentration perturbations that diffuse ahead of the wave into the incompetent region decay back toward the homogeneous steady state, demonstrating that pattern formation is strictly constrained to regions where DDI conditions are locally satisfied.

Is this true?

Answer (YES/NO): YES